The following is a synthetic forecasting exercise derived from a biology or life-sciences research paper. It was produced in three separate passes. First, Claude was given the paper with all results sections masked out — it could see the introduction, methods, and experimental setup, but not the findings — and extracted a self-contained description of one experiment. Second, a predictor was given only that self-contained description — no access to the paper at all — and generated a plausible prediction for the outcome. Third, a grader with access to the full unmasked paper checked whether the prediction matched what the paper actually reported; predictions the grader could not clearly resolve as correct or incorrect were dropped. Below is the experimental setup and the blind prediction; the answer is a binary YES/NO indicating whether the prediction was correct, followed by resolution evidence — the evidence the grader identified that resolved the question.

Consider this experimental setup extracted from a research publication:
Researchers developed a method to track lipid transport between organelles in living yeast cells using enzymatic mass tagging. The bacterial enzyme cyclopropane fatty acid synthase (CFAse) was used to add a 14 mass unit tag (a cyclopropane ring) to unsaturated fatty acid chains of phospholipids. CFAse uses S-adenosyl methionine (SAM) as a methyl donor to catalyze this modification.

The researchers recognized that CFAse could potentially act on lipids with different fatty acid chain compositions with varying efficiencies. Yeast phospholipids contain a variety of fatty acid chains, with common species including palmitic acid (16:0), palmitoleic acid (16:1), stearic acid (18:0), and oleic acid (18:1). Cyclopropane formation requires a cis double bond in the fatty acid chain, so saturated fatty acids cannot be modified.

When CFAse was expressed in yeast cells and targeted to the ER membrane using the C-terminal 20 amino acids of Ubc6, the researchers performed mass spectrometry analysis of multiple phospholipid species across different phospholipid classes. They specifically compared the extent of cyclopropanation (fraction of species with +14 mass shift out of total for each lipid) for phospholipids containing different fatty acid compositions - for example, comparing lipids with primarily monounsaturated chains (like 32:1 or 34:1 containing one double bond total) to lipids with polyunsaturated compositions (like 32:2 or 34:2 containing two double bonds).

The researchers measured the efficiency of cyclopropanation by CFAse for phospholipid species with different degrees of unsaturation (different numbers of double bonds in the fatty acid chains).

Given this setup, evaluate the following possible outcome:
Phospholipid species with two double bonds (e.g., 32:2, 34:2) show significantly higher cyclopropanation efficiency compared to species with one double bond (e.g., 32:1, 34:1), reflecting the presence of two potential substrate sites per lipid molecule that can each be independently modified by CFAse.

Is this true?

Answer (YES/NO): YES